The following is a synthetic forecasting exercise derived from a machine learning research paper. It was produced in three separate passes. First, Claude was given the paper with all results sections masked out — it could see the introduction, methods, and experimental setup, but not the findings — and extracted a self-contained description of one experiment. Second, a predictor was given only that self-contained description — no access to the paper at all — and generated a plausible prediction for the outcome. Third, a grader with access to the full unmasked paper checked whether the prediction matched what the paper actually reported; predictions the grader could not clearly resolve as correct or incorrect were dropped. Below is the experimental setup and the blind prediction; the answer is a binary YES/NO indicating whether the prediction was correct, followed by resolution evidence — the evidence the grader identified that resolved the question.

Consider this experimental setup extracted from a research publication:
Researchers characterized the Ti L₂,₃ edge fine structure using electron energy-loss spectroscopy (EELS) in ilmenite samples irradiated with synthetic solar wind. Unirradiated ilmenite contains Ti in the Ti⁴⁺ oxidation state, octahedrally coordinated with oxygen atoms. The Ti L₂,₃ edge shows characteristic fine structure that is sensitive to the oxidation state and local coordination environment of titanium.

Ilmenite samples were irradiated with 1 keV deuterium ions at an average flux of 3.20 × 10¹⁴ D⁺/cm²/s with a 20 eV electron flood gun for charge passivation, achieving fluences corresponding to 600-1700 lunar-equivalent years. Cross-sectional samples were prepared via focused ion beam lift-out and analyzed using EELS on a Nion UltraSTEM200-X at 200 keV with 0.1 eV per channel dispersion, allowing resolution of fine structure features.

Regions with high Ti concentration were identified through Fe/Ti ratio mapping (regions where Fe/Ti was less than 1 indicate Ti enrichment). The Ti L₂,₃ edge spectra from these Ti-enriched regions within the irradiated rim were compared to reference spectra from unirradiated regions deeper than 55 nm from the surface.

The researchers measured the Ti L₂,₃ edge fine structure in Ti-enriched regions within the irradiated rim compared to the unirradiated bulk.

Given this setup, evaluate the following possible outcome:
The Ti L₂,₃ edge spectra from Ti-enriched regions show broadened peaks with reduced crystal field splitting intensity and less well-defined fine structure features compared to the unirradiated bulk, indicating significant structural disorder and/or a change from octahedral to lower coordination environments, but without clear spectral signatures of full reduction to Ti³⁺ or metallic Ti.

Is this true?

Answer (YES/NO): NO